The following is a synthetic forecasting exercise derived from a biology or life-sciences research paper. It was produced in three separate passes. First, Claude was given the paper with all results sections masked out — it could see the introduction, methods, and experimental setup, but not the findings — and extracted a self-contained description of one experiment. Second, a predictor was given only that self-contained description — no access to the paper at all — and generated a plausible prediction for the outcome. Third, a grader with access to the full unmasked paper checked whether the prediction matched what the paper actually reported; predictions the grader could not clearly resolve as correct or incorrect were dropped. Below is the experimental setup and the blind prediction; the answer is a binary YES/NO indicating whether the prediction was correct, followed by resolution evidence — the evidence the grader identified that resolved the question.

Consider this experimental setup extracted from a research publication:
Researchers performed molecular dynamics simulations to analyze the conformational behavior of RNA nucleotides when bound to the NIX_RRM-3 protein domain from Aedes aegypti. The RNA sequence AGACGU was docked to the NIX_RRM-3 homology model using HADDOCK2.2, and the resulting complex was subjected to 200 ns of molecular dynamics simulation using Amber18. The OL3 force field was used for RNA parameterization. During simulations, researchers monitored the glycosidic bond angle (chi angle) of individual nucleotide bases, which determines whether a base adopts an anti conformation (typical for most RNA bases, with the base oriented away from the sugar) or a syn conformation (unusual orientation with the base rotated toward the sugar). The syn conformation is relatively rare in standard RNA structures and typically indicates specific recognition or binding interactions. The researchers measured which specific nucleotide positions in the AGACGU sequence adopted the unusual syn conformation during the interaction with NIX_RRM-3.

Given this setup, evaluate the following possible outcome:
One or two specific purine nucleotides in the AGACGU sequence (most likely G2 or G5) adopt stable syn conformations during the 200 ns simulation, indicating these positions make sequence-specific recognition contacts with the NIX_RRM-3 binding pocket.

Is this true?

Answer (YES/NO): NO